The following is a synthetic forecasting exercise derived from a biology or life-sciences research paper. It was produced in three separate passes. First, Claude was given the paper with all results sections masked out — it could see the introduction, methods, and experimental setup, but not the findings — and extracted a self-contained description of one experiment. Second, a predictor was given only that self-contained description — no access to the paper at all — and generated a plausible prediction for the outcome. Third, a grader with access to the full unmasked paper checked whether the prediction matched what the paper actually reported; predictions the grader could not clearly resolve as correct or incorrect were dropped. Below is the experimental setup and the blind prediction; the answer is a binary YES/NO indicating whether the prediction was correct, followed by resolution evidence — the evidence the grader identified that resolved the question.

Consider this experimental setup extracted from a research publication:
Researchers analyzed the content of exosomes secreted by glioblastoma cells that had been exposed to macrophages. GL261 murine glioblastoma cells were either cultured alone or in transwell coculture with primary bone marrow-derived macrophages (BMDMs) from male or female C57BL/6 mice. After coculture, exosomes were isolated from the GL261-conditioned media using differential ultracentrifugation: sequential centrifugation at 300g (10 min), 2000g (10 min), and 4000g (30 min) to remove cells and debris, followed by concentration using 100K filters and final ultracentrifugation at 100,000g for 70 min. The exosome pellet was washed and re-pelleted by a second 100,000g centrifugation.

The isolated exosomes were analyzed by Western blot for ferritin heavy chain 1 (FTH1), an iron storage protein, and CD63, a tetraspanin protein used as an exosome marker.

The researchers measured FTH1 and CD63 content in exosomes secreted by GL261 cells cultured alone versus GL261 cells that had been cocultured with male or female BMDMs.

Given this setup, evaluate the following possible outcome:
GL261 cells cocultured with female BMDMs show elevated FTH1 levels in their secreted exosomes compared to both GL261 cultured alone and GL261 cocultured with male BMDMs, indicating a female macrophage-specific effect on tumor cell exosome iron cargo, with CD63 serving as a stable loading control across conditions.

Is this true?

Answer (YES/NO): NO